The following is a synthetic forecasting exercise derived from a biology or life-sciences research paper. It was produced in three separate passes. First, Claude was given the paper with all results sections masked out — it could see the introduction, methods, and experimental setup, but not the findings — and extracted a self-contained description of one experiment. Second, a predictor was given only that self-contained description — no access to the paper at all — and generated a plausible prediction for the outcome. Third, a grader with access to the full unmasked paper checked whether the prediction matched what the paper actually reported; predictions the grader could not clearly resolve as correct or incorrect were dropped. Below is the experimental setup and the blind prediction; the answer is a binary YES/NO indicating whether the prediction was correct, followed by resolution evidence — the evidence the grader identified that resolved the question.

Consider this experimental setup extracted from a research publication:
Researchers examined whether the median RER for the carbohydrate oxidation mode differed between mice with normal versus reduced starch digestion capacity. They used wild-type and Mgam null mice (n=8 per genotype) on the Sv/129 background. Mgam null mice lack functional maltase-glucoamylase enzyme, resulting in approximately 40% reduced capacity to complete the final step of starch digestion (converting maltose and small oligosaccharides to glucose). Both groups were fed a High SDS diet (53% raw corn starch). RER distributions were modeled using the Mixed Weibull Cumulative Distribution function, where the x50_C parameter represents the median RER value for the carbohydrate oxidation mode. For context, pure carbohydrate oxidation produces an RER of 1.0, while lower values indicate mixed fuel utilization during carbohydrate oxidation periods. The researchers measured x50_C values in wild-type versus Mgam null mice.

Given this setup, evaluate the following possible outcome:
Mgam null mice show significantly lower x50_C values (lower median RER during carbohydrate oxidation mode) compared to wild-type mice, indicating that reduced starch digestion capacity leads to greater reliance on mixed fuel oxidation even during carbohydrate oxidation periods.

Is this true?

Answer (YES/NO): NO